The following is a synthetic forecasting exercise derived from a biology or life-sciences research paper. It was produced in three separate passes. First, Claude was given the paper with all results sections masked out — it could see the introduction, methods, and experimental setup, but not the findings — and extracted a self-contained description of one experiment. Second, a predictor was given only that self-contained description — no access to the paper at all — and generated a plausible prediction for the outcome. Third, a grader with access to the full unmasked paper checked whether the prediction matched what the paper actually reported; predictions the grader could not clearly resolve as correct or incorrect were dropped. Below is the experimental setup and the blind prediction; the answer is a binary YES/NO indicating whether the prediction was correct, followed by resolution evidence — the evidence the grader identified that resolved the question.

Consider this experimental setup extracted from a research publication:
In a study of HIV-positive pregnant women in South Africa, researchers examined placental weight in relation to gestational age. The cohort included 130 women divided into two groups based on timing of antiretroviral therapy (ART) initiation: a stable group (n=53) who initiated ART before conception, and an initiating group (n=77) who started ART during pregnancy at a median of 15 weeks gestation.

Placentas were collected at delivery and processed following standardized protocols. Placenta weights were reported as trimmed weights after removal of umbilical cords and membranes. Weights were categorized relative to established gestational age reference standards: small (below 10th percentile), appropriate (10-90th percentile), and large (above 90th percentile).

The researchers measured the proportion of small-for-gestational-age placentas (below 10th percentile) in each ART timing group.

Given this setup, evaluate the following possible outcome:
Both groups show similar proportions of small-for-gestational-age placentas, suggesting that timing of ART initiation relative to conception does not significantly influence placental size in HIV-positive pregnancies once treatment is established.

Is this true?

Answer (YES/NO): YES